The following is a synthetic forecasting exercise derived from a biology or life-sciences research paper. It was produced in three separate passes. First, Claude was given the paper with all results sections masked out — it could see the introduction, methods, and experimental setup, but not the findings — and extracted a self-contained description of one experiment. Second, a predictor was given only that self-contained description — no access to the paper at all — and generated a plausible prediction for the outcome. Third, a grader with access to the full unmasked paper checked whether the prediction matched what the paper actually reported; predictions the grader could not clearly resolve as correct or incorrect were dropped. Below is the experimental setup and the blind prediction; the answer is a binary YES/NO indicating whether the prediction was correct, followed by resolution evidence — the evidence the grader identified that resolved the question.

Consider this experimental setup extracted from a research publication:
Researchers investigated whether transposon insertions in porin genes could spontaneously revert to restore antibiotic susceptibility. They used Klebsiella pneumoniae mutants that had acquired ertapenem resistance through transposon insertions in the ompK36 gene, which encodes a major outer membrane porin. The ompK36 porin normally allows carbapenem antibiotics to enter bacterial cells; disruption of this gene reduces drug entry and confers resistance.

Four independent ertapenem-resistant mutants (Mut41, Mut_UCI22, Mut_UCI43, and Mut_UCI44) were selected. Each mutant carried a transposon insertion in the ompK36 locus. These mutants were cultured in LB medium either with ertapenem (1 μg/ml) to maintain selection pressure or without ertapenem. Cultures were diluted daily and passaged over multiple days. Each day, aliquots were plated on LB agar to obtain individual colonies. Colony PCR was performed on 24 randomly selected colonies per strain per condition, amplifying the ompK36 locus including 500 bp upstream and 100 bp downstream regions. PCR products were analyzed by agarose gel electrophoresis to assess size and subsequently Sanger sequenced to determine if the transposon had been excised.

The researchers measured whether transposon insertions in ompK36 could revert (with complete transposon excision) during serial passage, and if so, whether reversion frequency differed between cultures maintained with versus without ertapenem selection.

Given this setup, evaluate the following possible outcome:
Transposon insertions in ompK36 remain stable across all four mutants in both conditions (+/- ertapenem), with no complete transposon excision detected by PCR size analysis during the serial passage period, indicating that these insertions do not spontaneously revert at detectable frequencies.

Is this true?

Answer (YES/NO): NO